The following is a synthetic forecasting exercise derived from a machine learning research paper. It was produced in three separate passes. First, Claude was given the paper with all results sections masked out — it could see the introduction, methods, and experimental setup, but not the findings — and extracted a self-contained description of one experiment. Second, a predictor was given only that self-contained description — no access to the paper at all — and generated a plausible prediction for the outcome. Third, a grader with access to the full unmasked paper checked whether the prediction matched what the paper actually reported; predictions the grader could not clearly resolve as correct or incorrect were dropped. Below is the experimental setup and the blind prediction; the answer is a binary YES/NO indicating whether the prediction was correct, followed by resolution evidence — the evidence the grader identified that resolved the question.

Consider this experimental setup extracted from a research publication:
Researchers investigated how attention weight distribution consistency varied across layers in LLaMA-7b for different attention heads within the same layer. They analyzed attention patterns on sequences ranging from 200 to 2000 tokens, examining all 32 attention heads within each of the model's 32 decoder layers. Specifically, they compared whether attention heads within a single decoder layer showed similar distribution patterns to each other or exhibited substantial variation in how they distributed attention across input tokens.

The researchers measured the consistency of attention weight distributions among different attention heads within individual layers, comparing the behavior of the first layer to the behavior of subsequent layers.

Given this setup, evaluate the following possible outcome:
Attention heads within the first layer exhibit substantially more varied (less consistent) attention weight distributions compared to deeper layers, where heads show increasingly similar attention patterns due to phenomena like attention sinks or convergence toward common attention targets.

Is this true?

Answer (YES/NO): YES